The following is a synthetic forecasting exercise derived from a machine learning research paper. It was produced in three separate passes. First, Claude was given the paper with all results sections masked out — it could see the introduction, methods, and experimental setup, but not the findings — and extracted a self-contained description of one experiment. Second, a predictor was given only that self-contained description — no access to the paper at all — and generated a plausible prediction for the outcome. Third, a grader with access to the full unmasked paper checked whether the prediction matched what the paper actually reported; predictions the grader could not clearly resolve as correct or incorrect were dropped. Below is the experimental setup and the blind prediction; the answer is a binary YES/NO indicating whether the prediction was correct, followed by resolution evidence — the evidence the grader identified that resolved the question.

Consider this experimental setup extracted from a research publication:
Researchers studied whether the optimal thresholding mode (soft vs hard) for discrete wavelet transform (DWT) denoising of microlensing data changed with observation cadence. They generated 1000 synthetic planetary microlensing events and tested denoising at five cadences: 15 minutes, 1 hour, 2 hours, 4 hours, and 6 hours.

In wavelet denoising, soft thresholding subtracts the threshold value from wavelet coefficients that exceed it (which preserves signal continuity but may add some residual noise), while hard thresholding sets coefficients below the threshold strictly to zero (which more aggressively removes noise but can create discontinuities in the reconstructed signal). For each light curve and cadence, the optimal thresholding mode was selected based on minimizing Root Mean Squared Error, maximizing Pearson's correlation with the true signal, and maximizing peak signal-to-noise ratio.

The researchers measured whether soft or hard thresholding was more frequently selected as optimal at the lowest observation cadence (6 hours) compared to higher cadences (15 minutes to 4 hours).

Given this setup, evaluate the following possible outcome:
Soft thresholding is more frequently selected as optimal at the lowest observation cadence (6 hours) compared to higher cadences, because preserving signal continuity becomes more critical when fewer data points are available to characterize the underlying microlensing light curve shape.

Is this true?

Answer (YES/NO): NO